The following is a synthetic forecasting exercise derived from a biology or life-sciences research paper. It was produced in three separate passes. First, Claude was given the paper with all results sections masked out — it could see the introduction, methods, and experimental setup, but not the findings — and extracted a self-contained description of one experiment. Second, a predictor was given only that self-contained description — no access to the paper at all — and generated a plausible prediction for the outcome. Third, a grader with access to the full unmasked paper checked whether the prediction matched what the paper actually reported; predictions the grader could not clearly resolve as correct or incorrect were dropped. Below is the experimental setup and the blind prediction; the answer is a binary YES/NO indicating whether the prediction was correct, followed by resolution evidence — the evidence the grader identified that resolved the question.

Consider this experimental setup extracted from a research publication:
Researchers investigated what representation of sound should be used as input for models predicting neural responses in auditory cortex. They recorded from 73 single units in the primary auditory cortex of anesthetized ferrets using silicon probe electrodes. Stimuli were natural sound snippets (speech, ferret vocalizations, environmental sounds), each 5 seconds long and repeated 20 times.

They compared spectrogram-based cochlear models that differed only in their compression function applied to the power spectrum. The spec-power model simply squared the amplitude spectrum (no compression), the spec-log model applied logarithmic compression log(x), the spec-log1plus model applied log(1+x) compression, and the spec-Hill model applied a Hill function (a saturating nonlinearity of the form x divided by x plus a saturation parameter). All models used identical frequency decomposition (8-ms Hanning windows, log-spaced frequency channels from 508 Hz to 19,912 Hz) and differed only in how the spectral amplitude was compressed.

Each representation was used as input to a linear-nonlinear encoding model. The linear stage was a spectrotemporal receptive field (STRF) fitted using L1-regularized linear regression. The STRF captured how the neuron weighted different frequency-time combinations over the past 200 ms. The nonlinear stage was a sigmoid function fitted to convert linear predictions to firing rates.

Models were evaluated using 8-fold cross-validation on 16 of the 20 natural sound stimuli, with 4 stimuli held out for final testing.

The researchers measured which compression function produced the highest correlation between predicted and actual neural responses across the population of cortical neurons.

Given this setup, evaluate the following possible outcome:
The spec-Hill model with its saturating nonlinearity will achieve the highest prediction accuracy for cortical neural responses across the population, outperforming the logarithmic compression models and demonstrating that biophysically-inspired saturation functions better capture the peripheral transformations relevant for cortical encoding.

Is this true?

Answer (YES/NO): YES